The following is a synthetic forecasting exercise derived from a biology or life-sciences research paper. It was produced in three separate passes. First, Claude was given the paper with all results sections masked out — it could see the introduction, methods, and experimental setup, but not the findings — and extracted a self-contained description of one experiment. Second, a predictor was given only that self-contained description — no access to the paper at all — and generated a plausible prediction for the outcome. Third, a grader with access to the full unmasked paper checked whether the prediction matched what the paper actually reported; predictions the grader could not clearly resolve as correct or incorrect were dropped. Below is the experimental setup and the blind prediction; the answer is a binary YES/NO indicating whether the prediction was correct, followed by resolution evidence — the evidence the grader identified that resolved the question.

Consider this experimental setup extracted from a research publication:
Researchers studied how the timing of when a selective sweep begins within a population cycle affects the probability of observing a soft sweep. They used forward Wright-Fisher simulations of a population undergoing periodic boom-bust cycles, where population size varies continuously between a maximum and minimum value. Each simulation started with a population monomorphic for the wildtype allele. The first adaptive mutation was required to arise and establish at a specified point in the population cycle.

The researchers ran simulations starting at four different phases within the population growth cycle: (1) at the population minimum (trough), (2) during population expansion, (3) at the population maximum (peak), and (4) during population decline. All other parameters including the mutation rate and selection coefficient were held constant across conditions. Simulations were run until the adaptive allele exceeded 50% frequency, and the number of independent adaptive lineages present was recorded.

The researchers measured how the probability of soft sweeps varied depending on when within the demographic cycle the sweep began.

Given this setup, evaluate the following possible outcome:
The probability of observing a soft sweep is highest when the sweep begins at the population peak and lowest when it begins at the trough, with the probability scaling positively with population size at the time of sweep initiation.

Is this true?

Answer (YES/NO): NO